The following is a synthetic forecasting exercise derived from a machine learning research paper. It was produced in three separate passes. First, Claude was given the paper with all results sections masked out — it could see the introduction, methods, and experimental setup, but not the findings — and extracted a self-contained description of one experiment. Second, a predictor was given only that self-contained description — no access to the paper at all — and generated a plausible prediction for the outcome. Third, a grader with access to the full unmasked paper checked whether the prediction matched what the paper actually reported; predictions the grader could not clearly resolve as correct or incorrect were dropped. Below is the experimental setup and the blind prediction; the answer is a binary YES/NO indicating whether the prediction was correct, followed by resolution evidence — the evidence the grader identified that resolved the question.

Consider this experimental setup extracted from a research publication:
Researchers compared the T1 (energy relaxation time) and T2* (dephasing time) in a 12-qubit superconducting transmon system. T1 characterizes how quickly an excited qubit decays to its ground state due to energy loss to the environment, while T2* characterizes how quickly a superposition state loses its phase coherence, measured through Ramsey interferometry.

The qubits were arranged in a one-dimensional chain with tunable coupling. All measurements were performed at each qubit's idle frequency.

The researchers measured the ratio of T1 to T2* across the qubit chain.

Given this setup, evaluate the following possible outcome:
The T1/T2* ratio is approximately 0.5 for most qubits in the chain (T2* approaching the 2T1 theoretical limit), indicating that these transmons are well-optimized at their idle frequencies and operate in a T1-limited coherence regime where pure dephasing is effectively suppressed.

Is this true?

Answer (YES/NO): NO